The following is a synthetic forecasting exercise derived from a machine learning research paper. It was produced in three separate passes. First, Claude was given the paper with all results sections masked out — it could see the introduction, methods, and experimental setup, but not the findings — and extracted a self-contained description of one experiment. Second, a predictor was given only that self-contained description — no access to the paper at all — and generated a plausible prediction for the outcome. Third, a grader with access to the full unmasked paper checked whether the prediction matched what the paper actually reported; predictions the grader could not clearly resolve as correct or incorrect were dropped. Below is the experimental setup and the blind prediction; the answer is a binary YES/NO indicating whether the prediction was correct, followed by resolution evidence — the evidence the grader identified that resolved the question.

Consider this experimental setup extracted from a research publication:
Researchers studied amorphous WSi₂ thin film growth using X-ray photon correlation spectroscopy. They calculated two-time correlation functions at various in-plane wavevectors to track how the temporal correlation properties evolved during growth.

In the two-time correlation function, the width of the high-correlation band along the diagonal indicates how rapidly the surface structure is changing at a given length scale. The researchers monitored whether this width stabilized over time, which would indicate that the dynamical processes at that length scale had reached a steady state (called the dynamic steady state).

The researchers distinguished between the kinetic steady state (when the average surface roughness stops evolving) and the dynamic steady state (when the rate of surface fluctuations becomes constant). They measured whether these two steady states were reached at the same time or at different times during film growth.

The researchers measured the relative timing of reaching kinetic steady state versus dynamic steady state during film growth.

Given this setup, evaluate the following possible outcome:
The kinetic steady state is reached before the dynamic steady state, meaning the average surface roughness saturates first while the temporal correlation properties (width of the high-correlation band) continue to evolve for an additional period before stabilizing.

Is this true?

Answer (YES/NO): YES